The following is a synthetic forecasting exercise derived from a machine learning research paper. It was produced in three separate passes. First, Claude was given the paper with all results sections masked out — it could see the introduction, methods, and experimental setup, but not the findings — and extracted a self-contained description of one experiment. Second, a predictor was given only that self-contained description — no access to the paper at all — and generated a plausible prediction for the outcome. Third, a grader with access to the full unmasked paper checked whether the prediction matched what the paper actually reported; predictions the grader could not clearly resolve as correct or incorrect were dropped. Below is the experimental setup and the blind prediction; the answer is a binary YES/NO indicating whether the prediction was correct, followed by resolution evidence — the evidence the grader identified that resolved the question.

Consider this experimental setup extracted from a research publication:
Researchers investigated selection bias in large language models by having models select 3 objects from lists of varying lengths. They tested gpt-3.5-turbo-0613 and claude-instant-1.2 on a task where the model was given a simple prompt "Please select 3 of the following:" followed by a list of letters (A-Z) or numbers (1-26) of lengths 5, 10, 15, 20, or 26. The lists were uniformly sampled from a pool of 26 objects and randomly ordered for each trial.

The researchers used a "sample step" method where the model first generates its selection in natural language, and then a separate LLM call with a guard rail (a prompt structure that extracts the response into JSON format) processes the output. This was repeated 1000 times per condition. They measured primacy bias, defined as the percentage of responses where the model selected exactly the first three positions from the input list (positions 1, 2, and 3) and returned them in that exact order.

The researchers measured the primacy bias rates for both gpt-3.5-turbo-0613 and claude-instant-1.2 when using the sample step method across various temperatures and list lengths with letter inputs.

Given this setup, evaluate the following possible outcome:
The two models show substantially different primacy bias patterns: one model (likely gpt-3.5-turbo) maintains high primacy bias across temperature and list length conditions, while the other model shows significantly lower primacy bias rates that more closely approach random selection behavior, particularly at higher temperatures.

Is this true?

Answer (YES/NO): NO